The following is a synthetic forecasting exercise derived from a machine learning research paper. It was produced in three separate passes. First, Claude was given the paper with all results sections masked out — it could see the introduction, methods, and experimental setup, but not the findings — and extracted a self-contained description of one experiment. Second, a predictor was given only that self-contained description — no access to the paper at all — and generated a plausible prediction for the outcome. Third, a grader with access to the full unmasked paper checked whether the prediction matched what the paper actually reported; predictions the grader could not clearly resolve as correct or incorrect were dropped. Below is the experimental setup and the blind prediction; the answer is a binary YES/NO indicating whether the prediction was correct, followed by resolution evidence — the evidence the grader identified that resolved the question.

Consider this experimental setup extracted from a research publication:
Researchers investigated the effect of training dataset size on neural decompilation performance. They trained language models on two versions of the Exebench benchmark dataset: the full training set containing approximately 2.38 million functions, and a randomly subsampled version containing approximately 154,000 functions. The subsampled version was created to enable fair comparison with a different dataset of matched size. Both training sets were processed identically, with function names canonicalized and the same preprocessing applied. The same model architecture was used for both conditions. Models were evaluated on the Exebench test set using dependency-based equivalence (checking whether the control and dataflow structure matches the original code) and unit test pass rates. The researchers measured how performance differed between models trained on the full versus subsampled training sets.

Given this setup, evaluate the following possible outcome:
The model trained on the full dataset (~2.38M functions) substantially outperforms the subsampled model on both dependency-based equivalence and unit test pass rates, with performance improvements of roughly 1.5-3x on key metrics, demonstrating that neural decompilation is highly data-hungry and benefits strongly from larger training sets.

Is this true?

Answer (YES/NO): NO